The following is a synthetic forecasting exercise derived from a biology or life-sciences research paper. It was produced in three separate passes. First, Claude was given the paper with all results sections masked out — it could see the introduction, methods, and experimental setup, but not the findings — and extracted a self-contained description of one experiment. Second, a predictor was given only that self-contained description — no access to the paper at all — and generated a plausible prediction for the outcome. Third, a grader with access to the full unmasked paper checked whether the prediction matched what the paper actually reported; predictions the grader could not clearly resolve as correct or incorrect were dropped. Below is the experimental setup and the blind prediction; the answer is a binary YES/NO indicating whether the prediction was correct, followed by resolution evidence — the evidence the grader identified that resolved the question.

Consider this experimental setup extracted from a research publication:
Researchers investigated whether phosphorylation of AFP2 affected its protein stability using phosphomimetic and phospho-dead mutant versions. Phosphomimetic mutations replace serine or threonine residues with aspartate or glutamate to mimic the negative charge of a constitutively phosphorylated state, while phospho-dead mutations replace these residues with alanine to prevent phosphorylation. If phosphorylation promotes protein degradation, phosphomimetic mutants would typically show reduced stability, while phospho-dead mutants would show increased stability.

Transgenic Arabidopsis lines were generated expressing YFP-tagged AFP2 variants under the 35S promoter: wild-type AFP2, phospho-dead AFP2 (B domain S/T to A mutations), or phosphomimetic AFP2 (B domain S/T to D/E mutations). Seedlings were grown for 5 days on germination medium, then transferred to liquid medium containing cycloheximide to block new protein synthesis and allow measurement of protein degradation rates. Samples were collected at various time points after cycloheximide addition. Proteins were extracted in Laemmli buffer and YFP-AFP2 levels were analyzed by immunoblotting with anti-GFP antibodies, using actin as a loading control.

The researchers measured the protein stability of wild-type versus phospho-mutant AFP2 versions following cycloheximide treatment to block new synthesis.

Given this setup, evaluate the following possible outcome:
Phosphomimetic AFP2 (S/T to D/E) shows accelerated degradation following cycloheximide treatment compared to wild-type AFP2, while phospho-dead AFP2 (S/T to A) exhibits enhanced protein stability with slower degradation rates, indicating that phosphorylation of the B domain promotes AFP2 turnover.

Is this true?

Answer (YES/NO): NO